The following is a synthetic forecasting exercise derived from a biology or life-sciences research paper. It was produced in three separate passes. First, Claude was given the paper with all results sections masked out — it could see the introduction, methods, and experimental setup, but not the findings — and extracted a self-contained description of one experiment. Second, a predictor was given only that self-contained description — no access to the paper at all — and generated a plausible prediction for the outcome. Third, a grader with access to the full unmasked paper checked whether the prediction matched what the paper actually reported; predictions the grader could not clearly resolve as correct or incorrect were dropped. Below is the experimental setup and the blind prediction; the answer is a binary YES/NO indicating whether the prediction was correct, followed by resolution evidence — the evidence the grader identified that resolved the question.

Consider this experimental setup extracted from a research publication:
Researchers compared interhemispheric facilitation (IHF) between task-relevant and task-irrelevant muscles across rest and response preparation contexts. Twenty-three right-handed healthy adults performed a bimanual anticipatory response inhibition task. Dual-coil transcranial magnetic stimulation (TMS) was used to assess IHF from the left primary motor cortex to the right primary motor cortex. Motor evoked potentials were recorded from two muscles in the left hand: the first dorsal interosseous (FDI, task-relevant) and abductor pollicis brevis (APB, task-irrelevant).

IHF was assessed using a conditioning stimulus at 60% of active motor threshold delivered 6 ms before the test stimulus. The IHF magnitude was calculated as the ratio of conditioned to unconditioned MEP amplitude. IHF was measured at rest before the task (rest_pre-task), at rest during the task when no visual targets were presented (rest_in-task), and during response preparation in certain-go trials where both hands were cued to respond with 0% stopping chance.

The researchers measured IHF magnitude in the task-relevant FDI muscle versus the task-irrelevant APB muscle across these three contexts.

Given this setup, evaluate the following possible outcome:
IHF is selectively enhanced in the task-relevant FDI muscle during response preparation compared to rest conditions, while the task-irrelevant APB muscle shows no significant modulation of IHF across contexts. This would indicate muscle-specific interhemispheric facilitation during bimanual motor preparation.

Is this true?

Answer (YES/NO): NO